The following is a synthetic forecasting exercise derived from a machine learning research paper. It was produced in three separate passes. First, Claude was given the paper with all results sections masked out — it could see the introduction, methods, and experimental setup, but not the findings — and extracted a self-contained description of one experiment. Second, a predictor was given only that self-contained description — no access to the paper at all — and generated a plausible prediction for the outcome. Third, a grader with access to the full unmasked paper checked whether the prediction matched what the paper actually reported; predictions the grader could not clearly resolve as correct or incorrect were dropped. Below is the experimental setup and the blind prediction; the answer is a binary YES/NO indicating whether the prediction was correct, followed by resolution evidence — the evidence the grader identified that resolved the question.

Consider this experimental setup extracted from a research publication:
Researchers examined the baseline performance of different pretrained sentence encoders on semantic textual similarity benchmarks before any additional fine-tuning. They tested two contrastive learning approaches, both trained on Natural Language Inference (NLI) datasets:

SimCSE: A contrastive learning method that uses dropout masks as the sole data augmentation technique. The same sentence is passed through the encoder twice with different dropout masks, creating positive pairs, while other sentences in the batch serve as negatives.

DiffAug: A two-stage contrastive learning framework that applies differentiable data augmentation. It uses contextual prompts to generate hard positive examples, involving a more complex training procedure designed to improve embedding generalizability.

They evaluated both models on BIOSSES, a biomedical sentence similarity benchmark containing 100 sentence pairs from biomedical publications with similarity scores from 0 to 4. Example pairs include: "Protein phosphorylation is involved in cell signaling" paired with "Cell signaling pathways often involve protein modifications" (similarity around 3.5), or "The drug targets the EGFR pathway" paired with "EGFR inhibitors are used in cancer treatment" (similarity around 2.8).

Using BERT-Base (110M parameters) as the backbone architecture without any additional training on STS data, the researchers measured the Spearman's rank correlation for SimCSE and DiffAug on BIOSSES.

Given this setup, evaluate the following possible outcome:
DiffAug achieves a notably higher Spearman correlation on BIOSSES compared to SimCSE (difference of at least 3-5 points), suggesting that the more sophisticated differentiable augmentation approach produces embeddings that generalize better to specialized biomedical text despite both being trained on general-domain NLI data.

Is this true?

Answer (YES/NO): NO